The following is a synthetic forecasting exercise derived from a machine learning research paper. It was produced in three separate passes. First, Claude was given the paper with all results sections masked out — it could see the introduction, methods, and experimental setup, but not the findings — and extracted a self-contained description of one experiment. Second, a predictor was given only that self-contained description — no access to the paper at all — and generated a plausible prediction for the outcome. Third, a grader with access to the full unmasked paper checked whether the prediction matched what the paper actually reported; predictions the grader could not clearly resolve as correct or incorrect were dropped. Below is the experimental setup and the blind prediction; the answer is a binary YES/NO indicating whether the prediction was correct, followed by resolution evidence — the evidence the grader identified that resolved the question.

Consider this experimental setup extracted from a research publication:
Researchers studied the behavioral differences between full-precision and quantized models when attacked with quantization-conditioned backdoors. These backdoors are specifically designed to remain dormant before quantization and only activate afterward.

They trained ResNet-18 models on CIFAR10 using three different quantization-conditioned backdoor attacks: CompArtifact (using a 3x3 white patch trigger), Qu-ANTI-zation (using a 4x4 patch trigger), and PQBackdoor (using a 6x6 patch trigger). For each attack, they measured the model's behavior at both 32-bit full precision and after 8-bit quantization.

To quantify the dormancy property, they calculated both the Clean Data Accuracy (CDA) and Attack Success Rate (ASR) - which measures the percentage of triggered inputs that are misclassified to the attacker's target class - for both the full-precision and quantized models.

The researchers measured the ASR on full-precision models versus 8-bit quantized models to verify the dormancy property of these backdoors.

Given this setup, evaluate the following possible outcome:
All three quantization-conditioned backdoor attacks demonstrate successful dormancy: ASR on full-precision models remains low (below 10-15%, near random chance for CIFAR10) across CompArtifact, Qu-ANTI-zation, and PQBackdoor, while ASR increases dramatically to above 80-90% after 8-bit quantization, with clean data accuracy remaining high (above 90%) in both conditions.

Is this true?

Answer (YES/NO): NO